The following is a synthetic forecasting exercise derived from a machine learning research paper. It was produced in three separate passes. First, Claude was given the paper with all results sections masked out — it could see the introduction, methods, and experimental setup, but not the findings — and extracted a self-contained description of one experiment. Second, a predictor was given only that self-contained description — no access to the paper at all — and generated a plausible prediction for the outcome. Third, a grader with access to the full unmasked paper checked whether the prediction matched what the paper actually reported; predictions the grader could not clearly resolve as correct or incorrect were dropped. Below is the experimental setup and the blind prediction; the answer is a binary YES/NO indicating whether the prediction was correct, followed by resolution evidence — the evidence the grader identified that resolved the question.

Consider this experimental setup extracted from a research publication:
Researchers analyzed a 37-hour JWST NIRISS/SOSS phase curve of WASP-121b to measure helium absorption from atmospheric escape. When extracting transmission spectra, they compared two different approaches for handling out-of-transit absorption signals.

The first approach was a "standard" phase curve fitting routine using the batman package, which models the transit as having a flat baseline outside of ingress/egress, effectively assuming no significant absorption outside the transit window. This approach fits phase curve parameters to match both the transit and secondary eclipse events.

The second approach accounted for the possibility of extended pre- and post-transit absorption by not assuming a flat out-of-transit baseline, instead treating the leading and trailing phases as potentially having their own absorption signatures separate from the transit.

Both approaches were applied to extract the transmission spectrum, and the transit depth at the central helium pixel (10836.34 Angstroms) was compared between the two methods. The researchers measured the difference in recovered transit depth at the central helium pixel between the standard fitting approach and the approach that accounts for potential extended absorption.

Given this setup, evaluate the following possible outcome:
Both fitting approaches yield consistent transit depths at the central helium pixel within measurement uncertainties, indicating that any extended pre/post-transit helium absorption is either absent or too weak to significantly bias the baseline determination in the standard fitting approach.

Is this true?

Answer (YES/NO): NO